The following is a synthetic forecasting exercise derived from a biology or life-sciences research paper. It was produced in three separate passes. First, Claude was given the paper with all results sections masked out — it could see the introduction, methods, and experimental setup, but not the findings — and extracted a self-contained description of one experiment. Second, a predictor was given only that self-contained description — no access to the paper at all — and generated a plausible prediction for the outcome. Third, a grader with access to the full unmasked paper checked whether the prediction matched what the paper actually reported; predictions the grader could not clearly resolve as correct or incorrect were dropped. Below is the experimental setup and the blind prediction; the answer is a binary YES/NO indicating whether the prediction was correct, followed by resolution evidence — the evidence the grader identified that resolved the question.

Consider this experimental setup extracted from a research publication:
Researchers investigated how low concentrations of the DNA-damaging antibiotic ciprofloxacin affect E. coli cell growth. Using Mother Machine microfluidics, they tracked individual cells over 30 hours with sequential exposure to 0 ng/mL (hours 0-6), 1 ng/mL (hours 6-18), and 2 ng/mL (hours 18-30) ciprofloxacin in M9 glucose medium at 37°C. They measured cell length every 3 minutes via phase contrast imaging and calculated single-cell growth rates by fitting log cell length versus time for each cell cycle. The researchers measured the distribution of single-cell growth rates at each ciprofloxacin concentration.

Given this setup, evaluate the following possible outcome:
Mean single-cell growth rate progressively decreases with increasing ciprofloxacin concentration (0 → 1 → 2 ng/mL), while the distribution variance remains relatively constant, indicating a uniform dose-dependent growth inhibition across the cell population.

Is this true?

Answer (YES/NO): NO